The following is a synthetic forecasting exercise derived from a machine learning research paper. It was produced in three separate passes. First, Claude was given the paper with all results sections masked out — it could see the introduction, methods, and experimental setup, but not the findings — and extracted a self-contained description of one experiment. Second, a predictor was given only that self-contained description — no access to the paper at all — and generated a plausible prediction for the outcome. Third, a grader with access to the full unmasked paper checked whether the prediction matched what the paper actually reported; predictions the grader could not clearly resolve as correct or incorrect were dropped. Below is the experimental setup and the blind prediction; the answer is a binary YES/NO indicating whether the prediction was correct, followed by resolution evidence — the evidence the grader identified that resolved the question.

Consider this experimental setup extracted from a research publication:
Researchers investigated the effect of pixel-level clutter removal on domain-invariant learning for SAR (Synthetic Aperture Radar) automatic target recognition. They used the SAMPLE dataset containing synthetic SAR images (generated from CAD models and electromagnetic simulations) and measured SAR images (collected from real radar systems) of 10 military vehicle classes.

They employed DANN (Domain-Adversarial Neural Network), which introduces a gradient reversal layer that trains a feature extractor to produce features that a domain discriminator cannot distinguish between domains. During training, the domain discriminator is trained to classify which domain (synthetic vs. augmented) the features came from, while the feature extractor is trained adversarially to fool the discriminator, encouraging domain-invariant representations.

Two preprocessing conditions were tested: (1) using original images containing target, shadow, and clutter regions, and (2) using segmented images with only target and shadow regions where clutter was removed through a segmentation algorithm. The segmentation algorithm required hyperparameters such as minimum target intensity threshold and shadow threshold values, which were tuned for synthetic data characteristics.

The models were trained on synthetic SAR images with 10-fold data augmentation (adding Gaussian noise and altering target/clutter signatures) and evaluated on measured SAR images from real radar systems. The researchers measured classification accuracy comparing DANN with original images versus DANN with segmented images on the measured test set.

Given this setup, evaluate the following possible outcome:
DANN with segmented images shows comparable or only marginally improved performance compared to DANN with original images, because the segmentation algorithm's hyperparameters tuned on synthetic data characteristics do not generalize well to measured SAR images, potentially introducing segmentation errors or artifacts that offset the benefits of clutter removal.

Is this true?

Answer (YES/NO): NO